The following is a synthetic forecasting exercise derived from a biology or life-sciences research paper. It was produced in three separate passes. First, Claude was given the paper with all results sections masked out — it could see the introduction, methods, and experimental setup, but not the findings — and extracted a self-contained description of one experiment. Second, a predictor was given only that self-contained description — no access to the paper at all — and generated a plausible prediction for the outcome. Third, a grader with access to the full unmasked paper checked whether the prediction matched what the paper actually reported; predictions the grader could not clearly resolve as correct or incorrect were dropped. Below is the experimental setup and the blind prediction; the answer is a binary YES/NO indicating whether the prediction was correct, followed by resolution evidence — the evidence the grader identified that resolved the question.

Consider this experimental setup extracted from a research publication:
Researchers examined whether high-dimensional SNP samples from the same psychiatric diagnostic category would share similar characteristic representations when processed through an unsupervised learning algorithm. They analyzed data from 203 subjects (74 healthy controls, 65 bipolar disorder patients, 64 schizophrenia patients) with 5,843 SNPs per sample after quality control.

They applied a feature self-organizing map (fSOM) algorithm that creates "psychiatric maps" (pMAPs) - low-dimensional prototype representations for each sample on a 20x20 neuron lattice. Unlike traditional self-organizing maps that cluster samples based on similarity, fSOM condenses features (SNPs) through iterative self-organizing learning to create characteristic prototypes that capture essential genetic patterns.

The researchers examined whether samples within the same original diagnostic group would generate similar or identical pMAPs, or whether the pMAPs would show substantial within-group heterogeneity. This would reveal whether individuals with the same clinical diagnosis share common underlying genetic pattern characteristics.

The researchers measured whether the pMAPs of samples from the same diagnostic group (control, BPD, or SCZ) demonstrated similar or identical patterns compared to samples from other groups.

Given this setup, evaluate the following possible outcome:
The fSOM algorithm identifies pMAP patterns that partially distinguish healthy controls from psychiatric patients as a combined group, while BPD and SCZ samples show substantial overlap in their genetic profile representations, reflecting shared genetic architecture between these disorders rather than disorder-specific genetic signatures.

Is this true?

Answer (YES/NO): NO